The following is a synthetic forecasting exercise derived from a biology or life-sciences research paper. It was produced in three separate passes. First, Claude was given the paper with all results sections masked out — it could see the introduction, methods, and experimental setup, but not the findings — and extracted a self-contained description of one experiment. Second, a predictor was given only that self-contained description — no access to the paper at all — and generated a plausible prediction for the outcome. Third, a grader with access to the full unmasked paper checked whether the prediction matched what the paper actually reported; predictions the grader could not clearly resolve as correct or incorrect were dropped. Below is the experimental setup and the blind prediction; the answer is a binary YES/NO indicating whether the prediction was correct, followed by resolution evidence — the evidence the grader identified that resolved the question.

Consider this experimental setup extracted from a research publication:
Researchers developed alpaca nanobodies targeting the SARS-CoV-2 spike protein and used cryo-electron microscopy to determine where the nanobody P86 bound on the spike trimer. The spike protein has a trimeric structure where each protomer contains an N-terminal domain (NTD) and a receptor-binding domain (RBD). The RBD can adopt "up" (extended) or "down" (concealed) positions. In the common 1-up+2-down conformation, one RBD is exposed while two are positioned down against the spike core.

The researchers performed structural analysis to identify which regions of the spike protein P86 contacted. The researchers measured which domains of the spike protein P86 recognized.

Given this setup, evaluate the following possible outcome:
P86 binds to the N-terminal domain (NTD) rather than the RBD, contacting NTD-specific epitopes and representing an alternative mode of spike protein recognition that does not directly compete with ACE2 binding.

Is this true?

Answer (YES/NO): NO